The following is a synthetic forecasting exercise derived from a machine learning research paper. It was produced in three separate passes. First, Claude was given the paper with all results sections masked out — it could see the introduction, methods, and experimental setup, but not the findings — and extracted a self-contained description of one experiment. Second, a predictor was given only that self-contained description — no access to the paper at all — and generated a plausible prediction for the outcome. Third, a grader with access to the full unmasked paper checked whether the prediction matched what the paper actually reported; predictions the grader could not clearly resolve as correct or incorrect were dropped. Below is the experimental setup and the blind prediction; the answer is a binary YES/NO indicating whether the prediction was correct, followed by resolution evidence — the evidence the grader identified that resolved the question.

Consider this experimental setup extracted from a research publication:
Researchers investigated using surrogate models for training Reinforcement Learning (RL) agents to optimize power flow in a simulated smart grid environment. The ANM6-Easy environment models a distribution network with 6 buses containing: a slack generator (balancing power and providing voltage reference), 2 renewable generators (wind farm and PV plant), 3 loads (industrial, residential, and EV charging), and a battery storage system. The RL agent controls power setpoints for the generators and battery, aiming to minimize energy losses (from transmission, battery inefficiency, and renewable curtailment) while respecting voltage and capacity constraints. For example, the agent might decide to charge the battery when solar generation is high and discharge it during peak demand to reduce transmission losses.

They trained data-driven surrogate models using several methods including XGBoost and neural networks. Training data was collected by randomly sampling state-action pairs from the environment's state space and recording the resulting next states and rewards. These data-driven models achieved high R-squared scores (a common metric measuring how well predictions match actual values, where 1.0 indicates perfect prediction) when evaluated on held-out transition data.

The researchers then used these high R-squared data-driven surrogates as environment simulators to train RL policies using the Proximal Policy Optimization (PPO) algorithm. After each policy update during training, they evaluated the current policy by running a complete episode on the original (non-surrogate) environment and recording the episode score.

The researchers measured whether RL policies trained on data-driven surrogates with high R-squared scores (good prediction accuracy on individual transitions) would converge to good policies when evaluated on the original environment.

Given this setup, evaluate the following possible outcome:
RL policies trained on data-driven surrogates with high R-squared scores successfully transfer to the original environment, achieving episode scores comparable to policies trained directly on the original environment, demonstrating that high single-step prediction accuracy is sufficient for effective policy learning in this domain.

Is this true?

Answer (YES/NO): NO